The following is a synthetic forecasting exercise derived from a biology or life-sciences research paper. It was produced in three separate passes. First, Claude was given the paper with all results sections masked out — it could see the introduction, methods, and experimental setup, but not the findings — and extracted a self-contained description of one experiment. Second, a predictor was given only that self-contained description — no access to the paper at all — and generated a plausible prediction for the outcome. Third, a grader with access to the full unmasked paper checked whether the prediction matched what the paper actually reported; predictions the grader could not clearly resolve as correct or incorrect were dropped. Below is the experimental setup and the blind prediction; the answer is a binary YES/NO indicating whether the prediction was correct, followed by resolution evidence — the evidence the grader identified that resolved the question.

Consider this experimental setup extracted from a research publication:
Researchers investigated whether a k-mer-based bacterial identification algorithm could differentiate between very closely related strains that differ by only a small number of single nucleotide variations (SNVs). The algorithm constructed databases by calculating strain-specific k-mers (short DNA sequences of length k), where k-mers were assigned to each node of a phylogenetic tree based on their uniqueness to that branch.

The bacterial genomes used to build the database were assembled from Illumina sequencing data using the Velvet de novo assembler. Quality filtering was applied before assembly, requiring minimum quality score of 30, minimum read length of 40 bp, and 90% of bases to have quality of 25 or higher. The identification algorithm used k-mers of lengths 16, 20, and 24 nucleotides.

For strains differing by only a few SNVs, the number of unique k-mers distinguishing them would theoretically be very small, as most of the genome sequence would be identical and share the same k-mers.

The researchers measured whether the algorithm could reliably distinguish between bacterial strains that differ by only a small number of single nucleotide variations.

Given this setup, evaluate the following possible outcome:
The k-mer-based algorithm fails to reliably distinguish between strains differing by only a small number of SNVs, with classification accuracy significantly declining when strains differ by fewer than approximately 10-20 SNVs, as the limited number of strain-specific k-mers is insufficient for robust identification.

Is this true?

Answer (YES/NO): NO